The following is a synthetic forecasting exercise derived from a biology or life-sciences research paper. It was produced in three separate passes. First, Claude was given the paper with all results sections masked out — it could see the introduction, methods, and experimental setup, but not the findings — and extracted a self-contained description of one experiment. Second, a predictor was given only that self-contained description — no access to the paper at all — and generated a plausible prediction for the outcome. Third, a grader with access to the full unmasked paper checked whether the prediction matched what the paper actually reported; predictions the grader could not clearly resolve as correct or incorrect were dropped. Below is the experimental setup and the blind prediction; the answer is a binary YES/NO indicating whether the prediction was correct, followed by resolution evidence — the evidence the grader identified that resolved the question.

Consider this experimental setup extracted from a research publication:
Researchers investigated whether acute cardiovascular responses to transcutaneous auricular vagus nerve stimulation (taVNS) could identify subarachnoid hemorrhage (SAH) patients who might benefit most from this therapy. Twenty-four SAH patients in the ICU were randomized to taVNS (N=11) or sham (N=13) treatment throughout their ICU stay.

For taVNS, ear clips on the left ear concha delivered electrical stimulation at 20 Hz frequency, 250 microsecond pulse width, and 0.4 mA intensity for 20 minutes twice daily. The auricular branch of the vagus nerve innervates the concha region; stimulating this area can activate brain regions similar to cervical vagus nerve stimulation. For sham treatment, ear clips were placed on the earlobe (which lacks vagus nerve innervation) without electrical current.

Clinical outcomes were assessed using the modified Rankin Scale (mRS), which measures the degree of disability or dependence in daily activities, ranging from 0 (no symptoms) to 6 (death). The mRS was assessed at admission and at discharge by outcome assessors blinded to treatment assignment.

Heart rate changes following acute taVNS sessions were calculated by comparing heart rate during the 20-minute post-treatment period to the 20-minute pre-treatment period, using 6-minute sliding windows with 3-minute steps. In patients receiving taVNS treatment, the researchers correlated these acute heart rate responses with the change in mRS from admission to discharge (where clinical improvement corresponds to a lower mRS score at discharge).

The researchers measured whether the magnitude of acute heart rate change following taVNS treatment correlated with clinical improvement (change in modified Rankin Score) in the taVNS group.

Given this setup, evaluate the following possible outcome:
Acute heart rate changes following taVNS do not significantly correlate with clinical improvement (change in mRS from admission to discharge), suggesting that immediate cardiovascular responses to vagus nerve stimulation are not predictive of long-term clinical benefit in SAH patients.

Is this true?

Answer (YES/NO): NO